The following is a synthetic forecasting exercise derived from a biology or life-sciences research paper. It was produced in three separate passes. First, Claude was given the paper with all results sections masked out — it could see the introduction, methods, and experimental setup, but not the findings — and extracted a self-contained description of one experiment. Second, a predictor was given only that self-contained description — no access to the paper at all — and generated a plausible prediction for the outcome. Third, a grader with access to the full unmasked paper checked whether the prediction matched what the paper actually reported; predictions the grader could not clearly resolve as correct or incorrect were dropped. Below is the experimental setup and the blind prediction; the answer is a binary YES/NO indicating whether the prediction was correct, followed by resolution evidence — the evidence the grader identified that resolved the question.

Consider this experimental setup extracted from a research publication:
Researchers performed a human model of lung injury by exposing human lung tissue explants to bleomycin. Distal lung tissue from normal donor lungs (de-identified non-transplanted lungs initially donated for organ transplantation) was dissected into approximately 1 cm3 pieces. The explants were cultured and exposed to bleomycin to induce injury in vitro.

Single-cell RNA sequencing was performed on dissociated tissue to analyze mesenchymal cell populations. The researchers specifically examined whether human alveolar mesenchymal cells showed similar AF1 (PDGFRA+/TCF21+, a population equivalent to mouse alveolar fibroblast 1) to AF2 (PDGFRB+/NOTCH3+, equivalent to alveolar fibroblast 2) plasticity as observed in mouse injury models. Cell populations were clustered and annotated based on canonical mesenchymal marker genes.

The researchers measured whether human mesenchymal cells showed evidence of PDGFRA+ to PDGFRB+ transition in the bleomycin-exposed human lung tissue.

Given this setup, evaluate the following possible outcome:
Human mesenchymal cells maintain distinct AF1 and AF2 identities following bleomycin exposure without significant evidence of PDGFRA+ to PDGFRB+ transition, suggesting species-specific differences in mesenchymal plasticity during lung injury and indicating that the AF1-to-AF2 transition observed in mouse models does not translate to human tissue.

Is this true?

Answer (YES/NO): NO